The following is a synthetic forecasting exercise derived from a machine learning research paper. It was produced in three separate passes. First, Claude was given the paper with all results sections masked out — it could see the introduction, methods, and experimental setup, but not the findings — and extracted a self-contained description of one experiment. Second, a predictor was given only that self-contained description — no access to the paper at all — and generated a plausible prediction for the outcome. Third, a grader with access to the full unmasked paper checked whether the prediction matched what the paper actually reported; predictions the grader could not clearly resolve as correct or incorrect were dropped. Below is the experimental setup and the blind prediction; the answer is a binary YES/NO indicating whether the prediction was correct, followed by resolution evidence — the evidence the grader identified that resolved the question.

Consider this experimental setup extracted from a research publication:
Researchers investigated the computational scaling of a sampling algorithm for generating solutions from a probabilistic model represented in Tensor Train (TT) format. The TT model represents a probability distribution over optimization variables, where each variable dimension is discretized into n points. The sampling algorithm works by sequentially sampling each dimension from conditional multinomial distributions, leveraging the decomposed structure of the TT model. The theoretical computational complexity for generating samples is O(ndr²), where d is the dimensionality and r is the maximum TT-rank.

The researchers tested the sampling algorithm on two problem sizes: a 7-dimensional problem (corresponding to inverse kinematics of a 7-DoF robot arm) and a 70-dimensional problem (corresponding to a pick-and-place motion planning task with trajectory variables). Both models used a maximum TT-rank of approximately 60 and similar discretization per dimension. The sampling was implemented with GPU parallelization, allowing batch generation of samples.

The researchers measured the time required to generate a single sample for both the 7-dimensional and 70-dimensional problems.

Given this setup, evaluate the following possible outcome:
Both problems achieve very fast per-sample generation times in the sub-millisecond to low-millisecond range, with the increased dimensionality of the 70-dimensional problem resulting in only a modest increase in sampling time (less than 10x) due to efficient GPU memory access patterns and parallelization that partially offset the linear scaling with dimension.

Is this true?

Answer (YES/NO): NO